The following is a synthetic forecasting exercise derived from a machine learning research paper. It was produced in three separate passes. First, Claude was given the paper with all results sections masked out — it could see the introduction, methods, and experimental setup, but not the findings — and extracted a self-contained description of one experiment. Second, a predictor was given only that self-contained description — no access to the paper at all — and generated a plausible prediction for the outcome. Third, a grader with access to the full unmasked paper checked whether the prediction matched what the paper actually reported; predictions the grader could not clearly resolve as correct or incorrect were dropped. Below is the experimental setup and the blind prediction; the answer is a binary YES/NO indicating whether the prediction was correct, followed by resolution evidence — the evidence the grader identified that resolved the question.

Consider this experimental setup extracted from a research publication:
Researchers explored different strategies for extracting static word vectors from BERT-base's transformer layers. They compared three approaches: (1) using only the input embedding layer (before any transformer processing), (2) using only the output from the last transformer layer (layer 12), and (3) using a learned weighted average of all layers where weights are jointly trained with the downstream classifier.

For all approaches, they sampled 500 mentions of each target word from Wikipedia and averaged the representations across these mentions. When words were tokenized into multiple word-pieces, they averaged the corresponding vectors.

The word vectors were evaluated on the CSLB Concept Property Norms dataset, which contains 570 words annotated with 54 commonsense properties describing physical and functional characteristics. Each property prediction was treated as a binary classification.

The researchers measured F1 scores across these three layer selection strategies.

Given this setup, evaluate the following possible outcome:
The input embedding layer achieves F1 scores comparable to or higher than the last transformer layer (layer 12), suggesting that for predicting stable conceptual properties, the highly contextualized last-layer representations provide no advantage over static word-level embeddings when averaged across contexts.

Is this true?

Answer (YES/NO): NO